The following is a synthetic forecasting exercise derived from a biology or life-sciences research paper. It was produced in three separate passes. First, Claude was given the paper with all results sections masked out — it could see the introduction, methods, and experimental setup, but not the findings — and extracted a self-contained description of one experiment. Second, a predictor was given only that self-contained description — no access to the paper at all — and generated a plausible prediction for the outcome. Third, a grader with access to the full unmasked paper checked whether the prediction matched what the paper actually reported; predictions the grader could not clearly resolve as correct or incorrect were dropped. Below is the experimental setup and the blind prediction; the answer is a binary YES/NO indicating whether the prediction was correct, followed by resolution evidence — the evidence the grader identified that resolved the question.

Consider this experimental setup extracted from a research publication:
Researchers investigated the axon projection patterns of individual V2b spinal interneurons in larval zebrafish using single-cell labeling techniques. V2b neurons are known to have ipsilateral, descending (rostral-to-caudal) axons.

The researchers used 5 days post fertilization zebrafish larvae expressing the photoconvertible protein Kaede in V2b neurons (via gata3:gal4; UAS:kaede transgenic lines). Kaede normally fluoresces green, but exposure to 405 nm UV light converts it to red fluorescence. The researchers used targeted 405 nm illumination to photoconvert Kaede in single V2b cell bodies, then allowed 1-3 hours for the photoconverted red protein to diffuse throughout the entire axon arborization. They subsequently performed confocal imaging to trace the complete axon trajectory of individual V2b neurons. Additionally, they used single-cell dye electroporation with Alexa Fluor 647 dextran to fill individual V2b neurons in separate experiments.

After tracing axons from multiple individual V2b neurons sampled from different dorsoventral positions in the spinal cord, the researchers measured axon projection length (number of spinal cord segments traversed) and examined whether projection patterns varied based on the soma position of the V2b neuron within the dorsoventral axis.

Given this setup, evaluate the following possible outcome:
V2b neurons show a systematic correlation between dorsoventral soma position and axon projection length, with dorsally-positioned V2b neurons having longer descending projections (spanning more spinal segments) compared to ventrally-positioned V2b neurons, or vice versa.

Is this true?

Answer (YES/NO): NO